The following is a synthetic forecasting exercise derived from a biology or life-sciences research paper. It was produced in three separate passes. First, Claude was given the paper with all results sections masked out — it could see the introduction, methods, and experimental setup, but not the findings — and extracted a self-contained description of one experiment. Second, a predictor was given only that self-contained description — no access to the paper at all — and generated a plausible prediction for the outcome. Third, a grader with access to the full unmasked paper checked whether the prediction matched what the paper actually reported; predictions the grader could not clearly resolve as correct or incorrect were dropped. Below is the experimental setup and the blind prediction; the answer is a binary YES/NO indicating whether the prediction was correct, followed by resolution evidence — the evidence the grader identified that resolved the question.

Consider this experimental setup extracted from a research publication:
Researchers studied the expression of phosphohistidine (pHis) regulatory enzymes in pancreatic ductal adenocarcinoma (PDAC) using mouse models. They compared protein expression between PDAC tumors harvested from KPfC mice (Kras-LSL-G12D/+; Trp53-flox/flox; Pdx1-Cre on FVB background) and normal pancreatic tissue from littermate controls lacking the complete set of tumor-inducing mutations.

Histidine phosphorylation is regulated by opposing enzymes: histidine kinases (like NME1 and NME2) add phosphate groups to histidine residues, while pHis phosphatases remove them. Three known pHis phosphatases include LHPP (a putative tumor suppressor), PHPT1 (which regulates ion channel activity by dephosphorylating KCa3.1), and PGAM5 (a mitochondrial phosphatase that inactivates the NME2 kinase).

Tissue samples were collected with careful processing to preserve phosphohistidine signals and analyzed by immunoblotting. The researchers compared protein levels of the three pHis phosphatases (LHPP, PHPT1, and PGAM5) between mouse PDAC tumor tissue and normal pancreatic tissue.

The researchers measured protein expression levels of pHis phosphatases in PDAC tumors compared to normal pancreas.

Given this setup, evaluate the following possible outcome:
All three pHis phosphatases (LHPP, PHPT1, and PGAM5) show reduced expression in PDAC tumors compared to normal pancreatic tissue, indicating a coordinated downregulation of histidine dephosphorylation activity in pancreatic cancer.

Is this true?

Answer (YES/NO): NO